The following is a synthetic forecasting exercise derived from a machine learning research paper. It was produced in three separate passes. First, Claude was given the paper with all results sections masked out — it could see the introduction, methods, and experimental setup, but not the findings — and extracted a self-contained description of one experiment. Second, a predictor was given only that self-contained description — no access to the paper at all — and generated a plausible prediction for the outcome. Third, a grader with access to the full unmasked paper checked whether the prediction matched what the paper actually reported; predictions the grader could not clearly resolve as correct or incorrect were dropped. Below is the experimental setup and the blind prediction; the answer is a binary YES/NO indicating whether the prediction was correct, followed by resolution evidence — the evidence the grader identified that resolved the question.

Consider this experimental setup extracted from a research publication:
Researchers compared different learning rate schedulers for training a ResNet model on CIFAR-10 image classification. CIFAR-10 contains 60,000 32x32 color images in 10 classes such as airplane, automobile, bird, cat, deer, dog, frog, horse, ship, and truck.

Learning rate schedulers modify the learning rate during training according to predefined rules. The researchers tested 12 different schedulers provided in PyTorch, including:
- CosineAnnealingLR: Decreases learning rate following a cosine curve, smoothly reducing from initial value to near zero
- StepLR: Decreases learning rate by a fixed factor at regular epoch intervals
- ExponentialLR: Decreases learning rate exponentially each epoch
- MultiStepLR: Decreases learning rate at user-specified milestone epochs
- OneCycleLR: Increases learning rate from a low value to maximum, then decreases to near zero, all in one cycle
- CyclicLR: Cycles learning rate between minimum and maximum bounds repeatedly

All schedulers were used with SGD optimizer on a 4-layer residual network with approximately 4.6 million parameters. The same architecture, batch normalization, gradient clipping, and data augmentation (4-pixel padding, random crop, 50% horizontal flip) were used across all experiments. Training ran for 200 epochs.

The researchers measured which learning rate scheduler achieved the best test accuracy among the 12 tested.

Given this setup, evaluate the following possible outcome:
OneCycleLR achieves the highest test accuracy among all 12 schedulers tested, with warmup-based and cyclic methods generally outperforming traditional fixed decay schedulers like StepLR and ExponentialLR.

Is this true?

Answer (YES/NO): NO